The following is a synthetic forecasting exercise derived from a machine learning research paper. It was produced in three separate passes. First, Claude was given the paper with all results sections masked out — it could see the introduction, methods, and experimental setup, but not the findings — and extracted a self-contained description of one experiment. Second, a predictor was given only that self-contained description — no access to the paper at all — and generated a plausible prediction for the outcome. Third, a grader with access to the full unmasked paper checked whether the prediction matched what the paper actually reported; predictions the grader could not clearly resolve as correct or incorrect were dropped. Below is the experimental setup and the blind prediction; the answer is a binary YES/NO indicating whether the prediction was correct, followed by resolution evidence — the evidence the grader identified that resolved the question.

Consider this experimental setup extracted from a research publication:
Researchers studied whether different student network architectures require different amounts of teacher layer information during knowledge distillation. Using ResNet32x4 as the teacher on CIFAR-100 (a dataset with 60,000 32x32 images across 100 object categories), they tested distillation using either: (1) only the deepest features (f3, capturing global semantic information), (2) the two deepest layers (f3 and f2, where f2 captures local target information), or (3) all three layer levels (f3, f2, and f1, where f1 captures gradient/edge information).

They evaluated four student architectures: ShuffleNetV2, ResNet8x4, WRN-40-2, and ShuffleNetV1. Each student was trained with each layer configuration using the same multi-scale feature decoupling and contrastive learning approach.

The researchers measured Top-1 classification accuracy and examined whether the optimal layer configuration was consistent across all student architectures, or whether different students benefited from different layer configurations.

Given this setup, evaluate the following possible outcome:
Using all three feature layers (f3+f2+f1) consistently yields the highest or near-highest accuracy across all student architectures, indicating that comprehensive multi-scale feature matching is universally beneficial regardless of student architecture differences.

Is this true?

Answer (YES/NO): NO